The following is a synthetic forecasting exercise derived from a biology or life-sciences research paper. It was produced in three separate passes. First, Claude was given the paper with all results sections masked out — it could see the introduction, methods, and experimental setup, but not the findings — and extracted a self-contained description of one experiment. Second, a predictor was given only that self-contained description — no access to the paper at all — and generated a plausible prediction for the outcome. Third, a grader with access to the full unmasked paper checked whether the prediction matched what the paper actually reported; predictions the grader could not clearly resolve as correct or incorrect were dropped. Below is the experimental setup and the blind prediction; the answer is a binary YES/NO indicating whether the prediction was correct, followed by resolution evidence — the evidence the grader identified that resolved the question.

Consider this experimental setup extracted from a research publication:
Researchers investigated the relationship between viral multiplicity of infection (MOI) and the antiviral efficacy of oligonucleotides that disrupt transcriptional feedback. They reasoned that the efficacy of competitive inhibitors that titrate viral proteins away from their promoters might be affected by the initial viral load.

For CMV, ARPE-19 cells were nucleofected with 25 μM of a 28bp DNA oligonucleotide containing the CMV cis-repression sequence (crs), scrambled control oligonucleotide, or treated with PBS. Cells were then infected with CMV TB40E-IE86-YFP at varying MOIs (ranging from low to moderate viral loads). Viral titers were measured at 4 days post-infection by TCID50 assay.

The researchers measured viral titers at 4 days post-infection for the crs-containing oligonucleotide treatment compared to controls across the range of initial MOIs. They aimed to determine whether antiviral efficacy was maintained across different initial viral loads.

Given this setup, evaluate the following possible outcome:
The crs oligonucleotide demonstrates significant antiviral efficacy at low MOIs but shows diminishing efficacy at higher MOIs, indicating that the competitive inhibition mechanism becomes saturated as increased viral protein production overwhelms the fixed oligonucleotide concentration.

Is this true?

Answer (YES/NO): NO